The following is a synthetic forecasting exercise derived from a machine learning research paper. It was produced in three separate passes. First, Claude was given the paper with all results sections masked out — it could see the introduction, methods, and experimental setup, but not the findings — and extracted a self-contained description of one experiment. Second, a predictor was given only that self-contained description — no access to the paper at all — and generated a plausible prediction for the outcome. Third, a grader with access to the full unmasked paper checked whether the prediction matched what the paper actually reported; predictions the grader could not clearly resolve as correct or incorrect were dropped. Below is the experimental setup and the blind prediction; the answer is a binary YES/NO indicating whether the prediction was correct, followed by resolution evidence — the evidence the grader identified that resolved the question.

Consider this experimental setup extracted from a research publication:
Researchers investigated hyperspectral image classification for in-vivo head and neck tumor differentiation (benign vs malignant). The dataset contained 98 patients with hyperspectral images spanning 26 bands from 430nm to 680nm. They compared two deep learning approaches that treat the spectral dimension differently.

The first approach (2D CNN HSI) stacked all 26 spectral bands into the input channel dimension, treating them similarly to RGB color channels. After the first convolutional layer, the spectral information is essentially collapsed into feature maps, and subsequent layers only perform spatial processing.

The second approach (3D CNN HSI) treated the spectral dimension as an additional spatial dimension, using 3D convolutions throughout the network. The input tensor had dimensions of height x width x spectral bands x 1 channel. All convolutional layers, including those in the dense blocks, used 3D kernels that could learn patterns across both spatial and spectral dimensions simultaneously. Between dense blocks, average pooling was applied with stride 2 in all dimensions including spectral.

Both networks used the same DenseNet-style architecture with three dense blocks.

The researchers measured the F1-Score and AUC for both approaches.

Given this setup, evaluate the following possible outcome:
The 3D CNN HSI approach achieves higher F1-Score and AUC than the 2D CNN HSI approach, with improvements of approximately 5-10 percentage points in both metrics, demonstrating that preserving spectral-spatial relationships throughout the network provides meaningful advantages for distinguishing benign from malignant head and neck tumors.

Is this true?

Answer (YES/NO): NO